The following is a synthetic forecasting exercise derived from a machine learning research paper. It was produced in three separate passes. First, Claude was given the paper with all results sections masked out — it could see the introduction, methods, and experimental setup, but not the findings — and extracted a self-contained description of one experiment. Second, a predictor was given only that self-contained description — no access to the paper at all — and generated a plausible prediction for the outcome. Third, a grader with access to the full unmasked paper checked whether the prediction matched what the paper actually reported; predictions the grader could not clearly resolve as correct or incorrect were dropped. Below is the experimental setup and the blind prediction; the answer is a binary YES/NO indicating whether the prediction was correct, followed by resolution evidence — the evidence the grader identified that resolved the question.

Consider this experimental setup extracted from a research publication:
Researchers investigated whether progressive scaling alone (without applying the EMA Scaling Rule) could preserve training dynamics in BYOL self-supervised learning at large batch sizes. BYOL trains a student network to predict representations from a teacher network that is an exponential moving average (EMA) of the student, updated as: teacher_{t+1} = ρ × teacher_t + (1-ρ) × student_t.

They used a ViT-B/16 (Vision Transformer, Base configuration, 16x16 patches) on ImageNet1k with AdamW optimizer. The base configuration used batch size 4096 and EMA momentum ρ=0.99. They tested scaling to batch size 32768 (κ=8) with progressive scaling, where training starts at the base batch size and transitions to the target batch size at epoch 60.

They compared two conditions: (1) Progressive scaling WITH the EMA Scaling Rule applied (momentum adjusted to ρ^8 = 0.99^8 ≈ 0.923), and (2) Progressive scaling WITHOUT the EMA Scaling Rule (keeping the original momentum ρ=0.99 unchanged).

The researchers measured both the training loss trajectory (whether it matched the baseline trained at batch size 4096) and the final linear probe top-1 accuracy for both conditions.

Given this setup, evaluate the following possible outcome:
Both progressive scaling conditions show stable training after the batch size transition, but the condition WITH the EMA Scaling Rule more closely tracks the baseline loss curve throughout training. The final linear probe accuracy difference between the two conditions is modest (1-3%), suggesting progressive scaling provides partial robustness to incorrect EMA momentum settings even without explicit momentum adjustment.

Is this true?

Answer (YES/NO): NO